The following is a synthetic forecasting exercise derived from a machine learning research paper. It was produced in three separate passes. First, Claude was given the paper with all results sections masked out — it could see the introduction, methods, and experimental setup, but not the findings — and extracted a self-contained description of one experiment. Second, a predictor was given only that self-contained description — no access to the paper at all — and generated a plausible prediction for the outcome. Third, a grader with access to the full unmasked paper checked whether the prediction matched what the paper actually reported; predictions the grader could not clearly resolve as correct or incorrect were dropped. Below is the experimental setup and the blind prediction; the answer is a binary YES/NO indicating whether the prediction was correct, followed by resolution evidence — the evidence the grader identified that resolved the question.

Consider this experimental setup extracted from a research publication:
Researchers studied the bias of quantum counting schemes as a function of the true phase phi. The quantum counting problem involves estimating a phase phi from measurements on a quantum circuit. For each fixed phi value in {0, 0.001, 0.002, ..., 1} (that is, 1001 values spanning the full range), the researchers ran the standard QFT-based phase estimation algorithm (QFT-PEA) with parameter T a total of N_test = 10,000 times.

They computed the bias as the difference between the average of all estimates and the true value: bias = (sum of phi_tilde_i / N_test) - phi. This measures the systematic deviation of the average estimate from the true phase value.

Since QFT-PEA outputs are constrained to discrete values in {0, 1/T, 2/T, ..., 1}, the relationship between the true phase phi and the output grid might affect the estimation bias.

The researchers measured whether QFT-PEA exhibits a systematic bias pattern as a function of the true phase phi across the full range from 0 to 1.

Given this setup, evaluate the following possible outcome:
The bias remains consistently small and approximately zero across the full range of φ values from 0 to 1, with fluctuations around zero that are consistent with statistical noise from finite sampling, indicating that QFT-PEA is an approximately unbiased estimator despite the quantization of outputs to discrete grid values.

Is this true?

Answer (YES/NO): NO